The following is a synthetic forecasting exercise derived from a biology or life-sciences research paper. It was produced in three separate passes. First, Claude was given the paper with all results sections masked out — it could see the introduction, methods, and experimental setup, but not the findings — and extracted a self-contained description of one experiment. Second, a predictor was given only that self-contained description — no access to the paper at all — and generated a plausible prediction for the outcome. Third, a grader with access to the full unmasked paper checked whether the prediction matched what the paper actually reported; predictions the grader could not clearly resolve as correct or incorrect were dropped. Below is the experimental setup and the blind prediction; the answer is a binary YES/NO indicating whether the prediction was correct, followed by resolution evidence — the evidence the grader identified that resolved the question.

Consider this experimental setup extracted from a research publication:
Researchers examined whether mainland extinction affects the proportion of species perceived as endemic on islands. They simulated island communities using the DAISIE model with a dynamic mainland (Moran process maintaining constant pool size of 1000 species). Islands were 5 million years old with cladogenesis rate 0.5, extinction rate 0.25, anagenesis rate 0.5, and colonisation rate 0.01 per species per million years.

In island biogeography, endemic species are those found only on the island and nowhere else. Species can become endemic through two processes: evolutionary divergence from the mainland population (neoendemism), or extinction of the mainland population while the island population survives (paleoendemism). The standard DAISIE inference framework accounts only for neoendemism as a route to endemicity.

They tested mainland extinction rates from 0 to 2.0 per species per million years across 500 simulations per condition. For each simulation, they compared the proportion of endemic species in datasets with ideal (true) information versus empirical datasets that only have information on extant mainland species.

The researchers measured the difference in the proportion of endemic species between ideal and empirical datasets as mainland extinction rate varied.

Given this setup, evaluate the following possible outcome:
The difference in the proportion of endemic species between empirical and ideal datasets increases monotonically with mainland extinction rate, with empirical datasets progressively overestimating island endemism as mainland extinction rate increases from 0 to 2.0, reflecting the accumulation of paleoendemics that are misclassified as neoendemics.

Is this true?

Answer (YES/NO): NO